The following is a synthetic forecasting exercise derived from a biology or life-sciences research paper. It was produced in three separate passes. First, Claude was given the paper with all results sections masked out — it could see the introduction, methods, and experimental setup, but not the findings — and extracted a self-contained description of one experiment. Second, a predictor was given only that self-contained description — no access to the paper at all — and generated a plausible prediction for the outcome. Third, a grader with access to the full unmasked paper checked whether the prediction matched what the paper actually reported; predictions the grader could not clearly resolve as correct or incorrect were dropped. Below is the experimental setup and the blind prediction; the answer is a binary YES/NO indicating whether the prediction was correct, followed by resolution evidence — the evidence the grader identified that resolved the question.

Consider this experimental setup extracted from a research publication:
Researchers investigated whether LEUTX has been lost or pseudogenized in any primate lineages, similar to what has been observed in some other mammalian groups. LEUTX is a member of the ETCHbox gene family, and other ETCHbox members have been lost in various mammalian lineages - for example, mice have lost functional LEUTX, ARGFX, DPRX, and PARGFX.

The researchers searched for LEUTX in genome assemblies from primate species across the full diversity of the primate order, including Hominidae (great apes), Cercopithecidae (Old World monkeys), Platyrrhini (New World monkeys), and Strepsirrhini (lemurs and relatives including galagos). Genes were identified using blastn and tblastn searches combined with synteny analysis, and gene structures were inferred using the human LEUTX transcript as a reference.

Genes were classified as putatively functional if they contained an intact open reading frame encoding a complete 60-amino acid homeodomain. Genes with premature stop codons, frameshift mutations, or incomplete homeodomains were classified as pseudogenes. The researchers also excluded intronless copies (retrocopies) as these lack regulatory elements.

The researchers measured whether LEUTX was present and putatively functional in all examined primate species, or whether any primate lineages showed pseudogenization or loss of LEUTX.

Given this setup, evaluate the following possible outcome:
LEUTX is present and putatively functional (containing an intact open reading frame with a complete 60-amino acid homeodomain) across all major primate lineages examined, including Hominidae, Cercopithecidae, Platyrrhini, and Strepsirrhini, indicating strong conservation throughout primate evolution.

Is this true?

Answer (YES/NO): YES